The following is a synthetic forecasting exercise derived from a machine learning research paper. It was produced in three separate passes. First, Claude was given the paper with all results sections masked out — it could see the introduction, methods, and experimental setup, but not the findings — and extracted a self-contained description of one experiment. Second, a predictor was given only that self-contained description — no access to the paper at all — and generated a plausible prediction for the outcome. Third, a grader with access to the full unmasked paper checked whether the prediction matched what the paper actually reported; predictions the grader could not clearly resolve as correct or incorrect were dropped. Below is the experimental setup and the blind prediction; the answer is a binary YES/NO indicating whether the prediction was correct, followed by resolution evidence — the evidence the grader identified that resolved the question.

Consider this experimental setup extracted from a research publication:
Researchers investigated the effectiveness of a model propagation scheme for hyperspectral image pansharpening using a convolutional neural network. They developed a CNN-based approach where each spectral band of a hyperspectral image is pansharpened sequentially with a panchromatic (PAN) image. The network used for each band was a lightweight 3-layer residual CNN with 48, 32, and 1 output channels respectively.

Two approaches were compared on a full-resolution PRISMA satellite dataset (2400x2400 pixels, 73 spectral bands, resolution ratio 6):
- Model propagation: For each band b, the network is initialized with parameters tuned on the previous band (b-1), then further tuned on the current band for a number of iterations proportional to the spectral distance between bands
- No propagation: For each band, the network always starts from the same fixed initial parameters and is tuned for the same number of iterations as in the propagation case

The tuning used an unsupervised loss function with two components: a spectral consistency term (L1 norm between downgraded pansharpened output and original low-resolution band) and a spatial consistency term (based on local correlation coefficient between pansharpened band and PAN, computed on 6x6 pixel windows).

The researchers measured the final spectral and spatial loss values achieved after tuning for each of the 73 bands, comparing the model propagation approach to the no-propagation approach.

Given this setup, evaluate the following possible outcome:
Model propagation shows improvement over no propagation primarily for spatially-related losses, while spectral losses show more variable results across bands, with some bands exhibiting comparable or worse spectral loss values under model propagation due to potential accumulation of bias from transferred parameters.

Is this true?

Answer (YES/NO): NO